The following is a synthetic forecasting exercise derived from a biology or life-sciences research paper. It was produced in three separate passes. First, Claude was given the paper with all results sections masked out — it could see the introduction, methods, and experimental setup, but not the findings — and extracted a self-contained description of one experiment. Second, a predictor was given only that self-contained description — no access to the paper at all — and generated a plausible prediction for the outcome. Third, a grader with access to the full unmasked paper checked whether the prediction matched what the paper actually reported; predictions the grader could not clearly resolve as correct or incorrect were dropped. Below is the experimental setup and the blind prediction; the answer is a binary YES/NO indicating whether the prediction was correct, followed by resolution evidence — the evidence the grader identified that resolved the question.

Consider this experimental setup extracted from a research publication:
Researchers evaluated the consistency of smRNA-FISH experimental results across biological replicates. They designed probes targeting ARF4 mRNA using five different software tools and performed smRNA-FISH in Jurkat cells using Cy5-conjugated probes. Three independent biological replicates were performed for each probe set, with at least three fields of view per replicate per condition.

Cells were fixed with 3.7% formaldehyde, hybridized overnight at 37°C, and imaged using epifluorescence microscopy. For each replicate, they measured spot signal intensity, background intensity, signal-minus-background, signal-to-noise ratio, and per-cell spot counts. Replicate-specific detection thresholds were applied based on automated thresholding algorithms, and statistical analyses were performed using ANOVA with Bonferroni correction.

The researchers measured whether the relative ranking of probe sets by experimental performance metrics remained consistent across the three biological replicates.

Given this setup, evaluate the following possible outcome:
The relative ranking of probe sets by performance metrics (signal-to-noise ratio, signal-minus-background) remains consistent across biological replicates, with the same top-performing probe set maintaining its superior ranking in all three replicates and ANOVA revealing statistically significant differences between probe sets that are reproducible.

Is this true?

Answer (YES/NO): NO